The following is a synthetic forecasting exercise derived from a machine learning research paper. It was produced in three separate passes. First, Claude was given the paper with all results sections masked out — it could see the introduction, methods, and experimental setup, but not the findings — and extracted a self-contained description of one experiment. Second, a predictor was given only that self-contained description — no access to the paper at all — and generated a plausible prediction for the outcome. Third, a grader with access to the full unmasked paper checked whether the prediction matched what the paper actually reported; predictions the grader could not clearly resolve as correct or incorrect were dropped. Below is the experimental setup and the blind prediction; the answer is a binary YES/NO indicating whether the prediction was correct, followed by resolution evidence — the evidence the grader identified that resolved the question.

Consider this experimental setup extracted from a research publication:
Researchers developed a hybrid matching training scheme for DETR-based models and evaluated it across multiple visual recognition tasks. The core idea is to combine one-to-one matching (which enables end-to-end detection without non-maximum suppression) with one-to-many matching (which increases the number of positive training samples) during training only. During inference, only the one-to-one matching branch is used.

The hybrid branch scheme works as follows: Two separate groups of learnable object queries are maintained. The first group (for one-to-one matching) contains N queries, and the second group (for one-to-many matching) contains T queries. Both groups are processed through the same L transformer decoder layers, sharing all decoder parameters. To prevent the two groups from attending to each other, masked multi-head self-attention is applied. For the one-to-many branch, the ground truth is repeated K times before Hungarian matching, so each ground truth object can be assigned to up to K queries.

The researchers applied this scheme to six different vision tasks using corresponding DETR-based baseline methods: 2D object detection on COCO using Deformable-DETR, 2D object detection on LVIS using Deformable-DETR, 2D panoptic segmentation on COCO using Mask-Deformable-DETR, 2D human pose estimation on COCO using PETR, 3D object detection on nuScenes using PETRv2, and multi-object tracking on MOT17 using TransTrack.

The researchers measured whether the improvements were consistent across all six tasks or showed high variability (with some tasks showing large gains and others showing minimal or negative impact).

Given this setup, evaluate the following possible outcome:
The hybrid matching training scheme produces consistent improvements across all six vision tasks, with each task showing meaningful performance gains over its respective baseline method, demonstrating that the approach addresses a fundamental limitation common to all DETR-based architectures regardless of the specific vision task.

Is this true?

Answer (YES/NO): YES